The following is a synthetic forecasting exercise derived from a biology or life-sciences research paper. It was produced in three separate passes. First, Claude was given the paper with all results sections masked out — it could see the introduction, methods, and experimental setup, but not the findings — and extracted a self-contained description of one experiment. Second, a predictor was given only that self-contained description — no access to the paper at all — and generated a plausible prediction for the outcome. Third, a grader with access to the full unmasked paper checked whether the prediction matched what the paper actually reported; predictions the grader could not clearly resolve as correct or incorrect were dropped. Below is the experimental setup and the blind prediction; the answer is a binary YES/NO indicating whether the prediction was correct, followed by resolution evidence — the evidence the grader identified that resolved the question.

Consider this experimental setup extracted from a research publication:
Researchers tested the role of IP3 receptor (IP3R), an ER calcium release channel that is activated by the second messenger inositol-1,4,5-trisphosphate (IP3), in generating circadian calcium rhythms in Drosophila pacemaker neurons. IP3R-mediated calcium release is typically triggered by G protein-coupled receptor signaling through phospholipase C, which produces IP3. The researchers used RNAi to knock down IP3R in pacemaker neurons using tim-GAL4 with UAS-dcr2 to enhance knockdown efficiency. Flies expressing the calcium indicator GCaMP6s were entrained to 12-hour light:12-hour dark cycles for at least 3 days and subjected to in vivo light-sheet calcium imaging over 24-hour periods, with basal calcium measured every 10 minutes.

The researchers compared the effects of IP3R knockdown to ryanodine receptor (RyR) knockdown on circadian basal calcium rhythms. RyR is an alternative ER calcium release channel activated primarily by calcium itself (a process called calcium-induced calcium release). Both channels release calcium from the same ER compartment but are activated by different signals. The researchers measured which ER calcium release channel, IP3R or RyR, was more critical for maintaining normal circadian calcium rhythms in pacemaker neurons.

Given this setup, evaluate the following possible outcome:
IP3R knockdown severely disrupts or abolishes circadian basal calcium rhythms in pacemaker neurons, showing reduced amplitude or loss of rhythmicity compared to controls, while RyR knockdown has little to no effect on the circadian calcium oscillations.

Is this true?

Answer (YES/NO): YES